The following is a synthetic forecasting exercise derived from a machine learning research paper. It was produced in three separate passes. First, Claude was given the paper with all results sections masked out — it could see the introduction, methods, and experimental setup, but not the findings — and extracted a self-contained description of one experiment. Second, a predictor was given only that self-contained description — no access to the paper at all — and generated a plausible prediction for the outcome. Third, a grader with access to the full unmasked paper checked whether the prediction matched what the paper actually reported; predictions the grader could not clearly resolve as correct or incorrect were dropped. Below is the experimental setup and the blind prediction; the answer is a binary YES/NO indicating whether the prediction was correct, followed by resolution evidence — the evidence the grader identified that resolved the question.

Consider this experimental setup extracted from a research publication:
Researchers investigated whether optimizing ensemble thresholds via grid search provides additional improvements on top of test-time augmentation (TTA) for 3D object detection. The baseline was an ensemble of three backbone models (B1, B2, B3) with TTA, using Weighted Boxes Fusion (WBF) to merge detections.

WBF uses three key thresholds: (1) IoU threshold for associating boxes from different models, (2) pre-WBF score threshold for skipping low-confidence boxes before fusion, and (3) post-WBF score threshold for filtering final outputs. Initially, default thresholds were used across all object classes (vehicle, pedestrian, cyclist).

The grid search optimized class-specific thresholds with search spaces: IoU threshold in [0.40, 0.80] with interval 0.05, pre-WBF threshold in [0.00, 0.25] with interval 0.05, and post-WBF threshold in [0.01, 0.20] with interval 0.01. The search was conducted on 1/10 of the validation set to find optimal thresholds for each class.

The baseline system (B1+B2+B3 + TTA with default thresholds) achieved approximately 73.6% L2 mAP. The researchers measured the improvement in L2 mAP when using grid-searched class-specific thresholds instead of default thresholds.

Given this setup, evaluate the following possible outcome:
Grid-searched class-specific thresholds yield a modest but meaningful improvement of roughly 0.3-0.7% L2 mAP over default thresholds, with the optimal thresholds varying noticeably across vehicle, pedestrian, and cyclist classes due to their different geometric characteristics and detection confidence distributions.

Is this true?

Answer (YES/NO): NO